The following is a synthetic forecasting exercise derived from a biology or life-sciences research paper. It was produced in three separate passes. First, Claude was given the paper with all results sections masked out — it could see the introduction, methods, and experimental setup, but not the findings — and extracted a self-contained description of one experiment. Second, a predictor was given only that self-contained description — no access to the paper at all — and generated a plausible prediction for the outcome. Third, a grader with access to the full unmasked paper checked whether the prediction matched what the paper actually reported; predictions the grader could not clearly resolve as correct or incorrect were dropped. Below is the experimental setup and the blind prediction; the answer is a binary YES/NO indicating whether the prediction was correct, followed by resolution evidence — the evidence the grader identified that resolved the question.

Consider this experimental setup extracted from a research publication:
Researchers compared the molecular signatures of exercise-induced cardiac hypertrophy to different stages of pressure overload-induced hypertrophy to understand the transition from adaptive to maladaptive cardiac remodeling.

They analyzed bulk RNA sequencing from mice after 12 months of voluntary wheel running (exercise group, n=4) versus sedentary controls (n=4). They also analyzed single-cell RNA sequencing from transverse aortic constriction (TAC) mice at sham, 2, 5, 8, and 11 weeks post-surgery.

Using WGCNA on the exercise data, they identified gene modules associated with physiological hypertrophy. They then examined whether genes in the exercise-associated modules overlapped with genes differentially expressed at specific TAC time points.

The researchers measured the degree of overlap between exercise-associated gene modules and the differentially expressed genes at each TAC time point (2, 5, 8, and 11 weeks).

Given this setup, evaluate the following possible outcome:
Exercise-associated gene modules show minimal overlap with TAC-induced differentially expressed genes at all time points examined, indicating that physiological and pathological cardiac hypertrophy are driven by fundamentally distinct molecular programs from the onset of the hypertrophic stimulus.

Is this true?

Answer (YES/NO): NO